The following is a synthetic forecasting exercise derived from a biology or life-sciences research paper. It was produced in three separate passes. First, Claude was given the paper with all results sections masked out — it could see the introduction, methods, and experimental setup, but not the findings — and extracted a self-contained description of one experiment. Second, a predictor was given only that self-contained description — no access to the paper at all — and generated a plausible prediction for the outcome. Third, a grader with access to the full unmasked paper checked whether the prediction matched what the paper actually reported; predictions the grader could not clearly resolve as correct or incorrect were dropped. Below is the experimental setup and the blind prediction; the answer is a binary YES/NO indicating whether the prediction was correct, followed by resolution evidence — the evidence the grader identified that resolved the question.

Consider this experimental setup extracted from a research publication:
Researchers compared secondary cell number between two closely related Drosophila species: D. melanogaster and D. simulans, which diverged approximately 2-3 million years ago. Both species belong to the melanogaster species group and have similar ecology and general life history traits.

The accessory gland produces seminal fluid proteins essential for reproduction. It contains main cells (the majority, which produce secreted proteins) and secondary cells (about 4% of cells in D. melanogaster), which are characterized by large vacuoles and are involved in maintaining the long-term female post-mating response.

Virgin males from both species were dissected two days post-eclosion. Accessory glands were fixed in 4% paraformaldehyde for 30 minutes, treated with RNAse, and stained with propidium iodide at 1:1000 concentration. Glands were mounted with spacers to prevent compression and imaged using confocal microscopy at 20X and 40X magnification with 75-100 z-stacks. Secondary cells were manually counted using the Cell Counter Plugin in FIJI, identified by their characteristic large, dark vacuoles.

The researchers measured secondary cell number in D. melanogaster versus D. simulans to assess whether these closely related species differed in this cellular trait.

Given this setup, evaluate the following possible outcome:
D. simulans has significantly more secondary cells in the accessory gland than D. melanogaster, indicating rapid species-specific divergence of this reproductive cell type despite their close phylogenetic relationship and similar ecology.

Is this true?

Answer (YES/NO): NO